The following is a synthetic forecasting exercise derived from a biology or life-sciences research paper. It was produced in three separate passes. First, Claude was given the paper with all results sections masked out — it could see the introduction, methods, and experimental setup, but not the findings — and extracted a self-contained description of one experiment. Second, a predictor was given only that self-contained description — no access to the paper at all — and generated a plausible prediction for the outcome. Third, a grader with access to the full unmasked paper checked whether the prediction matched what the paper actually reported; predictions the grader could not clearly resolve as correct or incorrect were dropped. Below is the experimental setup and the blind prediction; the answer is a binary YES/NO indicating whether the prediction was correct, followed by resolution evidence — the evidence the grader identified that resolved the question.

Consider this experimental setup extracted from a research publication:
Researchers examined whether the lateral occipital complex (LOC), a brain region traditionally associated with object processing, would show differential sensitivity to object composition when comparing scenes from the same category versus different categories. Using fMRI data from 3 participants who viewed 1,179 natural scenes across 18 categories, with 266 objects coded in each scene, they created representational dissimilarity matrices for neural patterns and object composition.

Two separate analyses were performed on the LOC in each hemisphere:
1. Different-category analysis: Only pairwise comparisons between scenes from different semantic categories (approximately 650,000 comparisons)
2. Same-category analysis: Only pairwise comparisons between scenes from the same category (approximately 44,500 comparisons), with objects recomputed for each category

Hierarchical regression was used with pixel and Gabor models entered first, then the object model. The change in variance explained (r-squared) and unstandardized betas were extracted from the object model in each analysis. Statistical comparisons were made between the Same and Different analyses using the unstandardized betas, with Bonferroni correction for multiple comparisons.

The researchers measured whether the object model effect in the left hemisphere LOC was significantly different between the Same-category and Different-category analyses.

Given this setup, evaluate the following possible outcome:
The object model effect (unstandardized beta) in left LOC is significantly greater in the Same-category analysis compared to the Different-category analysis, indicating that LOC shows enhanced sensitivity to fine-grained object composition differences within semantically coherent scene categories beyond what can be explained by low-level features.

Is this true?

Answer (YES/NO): YES